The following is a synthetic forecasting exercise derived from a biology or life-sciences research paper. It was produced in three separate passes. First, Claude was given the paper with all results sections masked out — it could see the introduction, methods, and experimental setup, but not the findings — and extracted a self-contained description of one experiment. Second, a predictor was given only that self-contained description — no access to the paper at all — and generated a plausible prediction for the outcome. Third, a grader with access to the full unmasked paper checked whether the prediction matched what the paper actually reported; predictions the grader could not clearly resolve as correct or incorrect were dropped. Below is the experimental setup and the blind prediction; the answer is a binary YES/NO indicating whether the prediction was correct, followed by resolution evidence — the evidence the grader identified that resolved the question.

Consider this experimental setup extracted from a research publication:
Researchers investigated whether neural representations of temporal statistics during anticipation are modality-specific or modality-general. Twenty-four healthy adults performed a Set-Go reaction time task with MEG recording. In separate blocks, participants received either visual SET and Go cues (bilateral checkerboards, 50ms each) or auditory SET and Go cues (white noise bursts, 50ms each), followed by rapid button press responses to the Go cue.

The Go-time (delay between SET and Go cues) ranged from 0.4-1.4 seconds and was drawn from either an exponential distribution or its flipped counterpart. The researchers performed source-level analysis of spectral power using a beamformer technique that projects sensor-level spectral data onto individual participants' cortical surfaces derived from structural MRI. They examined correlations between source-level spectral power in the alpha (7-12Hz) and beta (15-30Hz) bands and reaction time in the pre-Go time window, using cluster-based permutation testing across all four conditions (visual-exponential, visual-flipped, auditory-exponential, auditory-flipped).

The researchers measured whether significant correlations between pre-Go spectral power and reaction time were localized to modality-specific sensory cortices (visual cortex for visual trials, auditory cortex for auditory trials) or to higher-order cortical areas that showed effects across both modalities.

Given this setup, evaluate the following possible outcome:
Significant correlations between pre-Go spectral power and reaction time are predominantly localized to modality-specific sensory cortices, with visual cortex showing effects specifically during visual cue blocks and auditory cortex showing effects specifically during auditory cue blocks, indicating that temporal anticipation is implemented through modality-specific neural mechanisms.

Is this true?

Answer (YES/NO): NO